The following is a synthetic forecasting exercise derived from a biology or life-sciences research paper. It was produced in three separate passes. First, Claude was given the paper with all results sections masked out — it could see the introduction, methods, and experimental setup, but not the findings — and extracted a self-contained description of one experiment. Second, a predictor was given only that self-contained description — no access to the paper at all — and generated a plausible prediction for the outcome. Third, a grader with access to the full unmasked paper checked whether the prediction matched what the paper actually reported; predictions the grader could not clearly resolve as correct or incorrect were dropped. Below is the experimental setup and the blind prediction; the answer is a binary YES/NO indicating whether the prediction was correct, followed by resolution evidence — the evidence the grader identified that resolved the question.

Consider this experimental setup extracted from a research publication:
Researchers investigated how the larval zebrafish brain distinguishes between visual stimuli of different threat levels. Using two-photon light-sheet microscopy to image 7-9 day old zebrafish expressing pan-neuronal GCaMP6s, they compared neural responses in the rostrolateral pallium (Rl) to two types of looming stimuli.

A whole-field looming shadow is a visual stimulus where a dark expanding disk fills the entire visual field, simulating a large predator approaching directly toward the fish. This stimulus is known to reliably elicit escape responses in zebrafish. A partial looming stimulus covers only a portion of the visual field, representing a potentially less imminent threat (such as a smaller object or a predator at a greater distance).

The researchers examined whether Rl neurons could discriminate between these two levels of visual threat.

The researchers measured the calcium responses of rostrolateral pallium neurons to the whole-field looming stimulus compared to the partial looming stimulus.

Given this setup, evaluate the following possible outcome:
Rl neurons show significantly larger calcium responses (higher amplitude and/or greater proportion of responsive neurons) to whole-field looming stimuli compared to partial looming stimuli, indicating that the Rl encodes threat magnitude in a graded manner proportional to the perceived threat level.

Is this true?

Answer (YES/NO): NO